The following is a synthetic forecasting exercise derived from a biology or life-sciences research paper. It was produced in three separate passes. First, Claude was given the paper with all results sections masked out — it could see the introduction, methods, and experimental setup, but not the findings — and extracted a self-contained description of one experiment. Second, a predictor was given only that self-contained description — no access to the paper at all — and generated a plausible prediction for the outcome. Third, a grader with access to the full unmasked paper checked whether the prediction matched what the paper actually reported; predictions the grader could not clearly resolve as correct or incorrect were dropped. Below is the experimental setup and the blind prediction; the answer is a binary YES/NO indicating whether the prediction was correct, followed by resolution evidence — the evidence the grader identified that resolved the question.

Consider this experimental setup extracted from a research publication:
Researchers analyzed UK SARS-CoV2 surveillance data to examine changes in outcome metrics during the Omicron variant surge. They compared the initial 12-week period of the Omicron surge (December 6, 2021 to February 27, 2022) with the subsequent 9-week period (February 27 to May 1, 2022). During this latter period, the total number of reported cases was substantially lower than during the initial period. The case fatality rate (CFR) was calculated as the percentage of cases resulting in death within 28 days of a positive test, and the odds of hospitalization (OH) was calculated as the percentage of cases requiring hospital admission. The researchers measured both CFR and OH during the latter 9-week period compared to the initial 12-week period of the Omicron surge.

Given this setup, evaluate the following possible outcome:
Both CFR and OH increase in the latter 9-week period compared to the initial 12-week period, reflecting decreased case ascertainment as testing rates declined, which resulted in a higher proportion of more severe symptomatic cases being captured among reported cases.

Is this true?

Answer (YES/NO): YES